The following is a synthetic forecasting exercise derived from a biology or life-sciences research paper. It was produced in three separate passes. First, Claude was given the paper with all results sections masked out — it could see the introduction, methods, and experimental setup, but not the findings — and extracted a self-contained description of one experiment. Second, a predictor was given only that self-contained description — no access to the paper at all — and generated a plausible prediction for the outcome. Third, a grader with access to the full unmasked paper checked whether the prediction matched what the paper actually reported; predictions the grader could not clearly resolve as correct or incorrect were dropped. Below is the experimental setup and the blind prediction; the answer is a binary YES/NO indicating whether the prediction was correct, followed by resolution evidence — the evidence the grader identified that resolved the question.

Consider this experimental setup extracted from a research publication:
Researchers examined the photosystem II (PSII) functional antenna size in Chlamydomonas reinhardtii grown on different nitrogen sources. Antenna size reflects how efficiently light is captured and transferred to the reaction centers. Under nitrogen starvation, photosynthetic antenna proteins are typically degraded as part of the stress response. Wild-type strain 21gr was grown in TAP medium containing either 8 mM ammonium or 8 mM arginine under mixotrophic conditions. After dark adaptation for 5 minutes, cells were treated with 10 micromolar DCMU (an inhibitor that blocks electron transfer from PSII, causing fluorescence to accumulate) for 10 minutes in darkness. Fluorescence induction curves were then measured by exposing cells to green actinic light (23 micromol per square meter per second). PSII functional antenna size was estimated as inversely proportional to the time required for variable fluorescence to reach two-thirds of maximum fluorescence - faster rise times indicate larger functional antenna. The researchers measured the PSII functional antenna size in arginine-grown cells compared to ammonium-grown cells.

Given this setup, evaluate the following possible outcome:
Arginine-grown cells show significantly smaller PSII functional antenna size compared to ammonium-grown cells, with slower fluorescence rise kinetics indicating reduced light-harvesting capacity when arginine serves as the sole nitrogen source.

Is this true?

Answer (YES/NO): NO